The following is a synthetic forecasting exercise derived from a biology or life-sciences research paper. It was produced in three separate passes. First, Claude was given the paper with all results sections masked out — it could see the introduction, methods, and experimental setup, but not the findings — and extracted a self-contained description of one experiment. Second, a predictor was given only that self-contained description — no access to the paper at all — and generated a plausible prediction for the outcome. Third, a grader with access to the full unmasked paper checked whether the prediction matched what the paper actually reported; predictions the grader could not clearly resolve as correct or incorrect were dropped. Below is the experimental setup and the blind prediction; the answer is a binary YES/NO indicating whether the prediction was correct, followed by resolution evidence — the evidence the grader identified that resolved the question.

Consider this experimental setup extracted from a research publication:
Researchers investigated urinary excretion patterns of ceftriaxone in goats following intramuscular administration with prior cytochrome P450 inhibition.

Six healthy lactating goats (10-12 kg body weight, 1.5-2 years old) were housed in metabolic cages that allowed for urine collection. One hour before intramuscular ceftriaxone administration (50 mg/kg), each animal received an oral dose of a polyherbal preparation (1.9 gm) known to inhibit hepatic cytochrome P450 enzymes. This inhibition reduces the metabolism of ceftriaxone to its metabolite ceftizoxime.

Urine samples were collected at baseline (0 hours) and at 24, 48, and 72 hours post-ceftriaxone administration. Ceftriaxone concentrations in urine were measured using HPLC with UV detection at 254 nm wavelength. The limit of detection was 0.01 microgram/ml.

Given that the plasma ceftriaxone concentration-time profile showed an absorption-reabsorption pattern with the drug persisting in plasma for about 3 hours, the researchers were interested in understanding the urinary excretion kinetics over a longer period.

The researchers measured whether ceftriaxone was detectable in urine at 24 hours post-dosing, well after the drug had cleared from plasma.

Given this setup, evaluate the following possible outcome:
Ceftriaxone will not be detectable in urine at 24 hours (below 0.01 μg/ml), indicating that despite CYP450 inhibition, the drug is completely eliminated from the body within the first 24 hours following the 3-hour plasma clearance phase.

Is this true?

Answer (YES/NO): NO